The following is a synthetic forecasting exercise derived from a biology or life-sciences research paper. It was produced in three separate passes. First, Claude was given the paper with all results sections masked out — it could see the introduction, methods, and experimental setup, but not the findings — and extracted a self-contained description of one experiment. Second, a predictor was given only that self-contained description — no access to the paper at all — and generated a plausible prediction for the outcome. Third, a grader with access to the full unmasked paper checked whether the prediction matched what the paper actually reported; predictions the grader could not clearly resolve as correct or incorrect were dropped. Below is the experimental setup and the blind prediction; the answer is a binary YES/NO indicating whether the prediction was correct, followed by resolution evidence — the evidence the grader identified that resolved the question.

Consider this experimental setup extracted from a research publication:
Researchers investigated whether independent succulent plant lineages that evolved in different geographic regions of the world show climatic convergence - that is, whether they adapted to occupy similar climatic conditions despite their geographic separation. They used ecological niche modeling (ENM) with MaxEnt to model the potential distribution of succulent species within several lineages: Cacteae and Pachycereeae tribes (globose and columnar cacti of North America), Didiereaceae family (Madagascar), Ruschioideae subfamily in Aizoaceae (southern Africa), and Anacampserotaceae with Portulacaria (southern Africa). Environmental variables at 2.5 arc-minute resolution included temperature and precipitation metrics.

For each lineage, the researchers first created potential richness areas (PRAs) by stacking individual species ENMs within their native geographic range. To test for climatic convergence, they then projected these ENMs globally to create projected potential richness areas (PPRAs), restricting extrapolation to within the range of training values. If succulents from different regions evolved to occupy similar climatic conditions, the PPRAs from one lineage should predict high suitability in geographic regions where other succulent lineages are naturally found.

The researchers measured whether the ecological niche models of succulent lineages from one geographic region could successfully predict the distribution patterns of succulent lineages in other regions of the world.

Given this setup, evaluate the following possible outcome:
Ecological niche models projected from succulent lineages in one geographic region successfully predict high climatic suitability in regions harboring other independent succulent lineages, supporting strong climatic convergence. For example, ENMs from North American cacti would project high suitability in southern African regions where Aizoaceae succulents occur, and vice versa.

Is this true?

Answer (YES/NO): NO